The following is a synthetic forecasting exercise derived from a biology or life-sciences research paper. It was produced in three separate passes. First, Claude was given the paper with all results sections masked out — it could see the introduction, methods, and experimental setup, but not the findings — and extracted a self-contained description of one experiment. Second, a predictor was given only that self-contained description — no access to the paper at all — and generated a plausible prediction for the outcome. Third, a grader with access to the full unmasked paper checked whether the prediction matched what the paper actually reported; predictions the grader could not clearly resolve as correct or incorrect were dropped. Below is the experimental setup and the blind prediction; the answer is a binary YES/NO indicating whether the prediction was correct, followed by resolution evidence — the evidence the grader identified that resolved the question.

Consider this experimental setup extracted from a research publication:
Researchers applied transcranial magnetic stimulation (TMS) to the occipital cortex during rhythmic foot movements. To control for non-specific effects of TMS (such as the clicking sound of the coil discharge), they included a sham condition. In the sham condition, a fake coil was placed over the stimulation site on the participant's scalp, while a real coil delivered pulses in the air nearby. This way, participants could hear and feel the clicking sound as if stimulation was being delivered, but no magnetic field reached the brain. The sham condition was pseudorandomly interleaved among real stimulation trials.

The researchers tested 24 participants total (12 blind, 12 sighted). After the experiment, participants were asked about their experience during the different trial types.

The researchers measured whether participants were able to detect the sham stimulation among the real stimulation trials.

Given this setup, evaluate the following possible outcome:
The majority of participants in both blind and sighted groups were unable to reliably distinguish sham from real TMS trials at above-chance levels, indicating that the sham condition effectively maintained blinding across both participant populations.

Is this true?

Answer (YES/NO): NO